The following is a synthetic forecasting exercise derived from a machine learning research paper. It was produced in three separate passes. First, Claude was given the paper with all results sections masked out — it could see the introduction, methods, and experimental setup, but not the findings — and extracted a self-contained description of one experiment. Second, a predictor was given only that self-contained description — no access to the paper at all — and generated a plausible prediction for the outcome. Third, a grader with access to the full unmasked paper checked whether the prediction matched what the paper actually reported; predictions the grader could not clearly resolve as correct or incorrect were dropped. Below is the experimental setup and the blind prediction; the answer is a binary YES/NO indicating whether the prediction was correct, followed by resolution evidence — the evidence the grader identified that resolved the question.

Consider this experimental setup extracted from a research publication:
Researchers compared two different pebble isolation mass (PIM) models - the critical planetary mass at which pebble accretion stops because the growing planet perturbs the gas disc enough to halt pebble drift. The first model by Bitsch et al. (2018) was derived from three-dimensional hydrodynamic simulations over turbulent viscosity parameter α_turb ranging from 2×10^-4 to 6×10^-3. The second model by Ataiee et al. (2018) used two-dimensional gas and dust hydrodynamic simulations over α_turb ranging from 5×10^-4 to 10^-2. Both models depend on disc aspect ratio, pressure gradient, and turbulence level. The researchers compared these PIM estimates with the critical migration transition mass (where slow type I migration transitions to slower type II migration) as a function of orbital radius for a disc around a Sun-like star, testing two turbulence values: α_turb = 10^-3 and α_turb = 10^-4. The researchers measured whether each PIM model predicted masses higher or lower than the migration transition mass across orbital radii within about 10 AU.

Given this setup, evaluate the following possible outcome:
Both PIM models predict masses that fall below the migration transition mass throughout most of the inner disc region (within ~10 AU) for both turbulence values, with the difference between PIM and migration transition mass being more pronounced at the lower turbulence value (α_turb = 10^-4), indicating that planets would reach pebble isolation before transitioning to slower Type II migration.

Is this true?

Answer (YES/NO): NO